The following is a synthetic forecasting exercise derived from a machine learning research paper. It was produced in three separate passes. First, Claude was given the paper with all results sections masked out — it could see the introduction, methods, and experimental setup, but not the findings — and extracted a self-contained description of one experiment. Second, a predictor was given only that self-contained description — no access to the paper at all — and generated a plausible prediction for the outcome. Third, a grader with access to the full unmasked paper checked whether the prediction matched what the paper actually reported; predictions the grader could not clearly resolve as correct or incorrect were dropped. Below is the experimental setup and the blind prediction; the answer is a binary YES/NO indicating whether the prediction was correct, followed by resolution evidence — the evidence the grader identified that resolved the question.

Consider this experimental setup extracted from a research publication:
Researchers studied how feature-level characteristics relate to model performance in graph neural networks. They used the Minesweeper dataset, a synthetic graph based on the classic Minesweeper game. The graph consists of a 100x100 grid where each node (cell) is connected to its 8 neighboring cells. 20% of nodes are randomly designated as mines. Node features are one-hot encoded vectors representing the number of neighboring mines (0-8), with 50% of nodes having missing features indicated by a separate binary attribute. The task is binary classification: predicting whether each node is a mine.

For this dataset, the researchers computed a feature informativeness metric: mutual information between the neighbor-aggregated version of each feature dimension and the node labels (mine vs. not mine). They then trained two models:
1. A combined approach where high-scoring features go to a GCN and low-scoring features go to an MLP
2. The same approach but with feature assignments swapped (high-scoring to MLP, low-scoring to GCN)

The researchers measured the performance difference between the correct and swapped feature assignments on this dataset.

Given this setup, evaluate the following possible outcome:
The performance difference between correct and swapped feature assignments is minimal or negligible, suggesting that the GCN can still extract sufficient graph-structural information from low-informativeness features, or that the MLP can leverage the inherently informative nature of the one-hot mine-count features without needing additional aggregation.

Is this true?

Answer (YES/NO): NO